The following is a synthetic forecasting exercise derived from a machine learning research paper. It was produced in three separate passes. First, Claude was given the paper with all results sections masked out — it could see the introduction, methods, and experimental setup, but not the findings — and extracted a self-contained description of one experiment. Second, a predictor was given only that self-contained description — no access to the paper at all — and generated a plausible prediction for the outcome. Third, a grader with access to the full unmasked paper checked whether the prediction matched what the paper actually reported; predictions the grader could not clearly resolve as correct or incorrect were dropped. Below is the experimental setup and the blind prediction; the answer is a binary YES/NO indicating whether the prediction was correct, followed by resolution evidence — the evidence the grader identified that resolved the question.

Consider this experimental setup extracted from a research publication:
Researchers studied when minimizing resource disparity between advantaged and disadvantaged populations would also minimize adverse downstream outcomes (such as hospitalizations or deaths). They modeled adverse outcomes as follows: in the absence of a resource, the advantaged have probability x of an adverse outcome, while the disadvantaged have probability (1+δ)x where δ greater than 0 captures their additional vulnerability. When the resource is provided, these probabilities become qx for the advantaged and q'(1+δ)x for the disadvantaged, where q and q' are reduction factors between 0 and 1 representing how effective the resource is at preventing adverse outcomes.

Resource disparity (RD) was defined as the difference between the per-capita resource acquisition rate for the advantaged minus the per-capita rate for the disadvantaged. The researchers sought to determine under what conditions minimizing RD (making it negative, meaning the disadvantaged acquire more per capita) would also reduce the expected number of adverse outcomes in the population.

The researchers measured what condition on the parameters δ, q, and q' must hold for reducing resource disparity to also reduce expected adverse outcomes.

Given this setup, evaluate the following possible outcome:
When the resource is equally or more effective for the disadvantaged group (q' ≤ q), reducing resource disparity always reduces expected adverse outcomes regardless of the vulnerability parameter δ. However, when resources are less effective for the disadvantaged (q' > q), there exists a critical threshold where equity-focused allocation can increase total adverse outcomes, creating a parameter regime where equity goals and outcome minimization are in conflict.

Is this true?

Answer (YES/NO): YES